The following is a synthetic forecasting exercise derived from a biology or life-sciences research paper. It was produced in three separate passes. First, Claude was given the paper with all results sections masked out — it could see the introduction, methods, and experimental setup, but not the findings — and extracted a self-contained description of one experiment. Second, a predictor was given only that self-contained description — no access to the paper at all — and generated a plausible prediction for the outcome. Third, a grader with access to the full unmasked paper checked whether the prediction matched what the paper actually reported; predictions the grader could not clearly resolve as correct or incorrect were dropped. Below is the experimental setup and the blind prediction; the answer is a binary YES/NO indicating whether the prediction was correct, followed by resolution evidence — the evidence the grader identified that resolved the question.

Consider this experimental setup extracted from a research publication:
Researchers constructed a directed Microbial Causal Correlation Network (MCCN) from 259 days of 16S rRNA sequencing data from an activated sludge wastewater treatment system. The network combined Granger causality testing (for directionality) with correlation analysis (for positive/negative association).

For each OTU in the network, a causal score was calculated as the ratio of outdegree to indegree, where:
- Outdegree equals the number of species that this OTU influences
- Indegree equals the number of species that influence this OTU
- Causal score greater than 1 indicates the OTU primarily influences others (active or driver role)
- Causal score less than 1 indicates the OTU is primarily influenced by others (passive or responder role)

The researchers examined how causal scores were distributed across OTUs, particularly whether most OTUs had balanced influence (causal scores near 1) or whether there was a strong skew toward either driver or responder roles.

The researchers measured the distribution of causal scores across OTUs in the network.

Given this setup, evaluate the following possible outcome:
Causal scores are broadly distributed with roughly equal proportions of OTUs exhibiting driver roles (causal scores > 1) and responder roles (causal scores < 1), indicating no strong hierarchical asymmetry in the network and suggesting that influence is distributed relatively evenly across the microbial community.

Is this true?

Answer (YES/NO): NO